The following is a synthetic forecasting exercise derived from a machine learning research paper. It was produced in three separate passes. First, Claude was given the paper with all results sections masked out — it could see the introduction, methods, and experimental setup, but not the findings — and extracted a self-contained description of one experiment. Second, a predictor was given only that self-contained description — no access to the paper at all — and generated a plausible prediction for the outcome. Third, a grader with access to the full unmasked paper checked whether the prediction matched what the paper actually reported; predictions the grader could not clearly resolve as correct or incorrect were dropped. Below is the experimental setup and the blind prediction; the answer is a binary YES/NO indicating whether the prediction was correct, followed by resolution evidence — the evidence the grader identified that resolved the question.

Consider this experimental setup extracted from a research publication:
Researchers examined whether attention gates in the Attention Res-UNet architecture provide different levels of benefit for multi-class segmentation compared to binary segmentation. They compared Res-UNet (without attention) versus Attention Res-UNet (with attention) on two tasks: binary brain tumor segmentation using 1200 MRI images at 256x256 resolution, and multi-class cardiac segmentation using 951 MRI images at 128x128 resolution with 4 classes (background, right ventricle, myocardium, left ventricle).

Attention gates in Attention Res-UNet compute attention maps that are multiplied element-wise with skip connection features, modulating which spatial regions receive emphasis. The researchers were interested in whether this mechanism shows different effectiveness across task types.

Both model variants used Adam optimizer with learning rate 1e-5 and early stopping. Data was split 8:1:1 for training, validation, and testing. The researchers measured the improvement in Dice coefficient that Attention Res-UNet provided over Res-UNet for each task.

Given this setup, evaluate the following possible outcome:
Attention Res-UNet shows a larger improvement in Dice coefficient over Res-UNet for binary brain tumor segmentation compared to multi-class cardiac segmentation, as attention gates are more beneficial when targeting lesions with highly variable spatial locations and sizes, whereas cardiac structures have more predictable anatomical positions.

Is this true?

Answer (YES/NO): NO